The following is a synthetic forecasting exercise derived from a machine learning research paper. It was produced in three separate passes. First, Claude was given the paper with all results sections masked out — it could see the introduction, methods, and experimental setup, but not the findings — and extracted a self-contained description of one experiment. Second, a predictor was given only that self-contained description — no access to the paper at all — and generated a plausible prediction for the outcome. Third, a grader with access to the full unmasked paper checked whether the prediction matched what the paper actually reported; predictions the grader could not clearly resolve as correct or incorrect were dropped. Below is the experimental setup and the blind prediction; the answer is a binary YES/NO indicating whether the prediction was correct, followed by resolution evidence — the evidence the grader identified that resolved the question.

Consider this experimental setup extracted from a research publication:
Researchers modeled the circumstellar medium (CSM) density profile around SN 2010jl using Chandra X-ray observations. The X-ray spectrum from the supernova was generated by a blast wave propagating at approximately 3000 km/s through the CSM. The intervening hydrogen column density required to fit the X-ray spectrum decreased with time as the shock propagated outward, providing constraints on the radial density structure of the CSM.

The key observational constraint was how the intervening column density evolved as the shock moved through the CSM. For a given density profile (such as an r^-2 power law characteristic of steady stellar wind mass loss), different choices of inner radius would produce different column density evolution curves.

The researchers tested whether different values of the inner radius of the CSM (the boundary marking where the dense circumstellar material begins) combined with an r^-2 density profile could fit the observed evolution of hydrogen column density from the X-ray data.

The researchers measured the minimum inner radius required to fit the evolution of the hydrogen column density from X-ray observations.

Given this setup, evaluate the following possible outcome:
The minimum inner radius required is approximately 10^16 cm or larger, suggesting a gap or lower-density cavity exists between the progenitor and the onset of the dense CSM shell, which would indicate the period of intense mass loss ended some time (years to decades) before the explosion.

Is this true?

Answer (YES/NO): YES